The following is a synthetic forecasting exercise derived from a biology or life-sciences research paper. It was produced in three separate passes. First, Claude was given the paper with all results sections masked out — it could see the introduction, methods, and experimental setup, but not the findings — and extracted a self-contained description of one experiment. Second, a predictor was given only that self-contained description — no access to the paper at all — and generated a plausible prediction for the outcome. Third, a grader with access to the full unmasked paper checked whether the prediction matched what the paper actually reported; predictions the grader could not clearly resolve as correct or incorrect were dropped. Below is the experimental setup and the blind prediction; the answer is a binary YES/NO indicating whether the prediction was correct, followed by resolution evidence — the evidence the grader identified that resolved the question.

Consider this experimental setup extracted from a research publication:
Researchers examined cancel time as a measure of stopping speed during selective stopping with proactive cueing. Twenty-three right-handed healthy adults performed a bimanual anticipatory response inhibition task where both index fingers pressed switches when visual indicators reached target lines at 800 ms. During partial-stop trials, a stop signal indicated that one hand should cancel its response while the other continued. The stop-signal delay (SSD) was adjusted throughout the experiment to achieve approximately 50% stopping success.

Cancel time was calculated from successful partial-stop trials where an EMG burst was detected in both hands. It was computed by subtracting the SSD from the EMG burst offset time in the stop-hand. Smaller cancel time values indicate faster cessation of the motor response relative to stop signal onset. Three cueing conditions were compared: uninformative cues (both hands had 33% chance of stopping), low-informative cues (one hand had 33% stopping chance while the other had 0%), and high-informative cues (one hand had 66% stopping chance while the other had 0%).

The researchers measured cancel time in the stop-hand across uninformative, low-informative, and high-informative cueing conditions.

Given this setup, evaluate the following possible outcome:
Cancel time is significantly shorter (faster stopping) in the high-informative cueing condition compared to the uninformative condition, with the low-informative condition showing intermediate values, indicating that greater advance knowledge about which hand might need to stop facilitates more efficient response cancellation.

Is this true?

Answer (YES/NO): YES